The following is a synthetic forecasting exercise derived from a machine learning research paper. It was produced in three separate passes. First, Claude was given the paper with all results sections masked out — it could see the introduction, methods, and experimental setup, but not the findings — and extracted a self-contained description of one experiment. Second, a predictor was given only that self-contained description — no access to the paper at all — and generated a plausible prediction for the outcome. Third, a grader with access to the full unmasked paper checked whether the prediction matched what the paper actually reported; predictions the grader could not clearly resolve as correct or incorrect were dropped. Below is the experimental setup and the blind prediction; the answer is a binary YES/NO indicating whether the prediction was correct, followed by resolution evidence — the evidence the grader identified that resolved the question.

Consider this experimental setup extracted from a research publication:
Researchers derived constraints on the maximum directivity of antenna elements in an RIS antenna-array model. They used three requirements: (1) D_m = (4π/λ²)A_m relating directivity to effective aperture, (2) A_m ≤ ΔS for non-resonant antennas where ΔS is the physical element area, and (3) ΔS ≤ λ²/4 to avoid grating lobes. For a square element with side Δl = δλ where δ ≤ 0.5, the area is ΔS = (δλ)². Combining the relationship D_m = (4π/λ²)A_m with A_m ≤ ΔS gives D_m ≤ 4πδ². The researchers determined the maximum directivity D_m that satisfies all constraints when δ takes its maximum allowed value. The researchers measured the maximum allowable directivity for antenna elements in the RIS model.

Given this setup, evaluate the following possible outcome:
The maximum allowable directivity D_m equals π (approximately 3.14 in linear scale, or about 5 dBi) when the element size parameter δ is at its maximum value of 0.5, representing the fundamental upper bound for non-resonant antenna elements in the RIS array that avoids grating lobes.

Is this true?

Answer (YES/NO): YES